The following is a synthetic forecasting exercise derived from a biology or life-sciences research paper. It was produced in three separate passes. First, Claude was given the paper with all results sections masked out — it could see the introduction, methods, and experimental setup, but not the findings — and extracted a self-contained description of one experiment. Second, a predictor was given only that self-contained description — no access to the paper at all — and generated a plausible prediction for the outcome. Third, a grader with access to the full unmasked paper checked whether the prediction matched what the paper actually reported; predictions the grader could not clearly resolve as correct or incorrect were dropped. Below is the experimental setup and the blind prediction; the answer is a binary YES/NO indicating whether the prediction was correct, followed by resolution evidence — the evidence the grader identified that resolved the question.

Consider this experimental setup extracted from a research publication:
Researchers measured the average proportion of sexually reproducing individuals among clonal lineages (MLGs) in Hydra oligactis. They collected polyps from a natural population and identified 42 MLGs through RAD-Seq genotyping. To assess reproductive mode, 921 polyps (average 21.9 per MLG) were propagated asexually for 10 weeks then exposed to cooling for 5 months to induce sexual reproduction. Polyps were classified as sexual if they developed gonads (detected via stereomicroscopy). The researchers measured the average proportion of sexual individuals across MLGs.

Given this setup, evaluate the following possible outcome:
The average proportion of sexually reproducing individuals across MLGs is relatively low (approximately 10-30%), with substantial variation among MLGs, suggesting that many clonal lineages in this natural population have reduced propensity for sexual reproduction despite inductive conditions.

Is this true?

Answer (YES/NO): NO